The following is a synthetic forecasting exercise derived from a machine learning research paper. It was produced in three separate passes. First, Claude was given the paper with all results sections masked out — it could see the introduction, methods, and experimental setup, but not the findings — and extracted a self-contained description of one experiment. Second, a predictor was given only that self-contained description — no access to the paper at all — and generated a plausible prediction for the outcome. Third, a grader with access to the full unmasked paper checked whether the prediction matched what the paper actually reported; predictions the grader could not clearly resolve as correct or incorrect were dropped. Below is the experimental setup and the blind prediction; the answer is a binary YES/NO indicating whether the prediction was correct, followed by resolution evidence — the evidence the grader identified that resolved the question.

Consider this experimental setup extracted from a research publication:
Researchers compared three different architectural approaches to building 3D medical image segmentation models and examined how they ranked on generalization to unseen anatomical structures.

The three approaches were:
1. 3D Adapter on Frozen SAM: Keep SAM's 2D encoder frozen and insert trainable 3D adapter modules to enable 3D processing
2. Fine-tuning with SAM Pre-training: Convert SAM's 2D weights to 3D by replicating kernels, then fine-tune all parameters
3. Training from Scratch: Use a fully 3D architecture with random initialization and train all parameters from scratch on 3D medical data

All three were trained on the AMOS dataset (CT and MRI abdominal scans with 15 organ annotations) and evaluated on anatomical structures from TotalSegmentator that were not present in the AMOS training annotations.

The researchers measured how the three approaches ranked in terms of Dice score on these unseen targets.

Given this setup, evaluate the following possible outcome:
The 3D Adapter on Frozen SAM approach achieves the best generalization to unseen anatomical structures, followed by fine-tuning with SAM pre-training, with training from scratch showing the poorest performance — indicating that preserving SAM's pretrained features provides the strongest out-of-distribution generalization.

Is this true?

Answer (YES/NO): NO